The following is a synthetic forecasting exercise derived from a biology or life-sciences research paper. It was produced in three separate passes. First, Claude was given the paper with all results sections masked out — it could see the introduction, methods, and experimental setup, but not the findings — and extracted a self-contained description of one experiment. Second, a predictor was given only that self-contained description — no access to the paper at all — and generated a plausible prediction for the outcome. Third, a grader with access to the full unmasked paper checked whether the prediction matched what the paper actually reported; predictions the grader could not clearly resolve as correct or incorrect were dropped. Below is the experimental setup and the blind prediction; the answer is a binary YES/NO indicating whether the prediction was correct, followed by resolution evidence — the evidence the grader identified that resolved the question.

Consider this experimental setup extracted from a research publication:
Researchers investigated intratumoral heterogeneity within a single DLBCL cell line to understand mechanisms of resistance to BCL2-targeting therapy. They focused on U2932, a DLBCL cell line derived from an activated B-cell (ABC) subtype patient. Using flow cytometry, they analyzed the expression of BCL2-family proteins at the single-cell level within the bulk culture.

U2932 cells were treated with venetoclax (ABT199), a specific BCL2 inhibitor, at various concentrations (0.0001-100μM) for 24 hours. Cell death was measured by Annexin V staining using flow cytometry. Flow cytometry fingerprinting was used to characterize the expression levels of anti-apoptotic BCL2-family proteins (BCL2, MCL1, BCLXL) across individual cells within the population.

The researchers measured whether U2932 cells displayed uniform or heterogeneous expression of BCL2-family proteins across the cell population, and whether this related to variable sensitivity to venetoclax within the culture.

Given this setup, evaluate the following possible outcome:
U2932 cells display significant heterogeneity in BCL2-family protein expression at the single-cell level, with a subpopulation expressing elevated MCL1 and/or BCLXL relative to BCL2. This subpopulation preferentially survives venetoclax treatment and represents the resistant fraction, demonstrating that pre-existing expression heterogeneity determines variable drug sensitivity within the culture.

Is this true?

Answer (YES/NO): YES